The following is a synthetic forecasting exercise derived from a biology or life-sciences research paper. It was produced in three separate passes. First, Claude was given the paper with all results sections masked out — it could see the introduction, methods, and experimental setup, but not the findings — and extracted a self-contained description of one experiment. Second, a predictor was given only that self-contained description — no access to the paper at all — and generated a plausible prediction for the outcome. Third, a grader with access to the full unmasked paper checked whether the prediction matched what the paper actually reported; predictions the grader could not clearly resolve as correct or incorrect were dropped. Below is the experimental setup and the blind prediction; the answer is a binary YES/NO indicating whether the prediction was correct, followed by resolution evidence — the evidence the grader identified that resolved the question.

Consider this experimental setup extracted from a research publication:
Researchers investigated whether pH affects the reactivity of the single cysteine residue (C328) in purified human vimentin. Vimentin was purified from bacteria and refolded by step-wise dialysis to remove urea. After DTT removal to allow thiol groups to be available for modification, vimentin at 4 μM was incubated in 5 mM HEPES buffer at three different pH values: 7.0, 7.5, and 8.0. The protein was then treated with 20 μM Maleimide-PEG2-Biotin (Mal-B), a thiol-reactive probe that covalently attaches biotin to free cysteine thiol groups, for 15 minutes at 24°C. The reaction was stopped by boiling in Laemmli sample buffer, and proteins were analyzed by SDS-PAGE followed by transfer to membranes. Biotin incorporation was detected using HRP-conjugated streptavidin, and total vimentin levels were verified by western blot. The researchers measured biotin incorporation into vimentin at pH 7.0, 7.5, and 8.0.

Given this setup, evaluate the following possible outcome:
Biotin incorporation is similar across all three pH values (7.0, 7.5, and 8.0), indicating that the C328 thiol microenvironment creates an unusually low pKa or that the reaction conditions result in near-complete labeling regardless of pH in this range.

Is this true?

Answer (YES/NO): NO